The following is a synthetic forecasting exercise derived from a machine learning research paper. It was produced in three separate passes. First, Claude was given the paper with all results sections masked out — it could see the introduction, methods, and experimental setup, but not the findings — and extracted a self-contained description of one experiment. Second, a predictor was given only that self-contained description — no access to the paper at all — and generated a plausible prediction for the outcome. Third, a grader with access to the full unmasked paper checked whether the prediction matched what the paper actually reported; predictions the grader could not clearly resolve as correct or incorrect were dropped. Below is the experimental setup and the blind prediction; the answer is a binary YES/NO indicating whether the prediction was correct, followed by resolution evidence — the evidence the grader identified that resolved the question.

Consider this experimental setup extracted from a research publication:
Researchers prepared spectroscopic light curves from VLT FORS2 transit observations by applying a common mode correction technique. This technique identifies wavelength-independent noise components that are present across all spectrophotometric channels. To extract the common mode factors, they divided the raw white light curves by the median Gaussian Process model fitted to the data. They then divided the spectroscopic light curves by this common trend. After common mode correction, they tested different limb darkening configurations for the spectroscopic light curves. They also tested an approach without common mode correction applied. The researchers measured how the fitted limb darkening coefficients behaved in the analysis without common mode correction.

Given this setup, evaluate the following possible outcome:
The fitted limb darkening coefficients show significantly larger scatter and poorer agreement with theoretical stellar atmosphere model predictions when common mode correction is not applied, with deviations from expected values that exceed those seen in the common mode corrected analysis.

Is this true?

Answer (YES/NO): NO